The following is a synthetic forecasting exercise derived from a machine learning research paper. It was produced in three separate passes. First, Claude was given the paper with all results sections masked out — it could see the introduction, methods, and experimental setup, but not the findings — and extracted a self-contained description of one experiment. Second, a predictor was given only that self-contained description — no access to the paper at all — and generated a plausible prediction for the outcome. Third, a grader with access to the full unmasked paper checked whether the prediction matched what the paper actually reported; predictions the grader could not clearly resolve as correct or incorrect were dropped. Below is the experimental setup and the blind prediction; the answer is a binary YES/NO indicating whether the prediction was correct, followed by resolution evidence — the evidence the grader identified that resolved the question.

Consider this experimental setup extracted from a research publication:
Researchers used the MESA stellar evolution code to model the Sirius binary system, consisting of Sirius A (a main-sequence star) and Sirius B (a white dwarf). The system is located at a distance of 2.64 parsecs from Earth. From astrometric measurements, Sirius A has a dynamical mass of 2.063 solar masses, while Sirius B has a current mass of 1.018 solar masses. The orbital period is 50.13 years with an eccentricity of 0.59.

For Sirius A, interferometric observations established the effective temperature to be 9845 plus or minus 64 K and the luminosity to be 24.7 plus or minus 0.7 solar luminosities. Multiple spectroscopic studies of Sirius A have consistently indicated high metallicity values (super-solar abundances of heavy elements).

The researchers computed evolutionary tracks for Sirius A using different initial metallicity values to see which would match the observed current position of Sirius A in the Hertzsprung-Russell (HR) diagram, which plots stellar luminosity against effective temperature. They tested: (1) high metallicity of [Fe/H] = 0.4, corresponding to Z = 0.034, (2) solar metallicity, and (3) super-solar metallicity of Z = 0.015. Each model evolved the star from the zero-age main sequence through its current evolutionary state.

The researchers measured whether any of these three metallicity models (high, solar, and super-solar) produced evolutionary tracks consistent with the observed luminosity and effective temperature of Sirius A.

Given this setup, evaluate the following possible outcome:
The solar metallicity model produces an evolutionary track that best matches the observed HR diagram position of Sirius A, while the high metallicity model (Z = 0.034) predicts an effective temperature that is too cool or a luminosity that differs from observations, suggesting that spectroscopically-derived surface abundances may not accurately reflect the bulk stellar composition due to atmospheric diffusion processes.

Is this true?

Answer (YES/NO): NO